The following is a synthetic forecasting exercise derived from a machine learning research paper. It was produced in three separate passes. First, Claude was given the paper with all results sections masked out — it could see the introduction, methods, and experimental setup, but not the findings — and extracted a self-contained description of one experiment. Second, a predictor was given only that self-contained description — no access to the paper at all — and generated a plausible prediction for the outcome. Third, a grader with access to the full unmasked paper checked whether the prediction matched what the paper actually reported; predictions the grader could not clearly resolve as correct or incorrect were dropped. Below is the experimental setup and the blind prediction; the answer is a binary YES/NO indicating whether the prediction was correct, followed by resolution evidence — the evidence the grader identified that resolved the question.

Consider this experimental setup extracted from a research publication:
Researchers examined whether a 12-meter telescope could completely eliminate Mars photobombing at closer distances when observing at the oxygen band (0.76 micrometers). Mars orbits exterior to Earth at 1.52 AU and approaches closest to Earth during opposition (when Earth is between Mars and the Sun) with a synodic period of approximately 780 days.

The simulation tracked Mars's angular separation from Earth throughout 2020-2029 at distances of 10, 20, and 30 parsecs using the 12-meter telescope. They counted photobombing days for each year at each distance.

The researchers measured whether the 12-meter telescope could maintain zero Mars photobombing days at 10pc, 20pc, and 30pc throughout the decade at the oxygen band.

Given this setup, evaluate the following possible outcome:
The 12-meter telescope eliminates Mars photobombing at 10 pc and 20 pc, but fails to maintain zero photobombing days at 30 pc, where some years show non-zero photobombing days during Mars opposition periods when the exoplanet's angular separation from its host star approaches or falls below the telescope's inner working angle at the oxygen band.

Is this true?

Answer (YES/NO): NO